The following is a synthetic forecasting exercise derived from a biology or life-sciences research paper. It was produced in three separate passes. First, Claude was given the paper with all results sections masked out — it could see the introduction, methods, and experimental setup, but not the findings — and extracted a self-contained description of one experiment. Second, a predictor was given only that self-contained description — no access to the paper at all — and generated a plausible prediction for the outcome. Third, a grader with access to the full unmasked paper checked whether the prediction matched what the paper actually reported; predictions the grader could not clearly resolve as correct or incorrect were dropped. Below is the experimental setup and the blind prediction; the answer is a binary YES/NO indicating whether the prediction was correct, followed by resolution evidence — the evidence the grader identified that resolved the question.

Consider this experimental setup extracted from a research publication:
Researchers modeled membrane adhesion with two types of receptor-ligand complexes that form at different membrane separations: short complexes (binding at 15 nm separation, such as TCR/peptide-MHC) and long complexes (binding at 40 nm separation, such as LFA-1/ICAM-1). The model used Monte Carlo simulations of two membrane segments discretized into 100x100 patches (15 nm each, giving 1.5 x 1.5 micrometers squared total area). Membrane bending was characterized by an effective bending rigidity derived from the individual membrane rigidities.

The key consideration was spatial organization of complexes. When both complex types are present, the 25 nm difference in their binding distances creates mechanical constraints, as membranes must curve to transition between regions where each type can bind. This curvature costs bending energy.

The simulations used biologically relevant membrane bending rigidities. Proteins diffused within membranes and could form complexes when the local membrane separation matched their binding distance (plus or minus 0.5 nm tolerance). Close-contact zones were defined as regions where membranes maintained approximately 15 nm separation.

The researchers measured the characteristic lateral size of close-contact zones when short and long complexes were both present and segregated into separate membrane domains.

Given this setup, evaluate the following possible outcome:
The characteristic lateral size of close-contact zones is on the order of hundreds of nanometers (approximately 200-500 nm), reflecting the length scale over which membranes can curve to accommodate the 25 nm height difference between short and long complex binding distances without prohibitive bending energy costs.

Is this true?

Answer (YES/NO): YES